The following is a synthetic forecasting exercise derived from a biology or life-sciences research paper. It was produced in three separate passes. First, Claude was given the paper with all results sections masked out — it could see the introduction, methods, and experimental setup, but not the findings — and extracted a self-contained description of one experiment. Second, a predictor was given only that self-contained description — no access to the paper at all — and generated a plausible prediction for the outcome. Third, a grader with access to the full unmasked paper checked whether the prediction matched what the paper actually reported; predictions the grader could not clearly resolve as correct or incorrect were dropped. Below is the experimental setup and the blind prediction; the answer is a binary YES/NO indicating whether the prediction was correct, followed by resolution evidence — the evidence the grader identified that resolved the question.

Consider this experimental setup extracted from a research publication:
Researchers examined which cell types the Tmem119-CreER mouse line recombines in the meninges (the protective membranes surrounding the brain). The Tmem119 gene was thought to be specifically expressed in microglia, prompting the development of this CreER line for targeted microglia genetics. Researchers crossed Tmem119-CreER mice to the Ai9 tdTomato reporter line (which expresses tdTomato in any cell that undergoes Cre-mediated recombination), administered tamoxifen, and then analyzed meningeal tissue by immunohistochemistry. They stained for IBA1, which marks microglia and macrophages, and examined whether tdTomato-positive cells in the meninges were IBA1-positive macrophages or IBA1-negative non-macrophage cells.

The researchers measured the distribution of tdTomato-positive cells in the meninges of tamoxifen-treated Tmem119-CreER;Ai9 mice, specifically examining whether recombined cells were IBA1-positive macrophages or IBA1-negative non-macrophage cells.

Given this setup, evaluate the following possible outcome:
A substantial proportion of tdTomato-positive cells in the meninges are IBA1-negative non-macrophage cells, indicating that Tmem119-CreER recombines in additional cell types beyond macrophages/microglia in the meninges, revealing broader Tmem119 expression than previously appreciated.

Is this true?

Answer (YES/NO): YES